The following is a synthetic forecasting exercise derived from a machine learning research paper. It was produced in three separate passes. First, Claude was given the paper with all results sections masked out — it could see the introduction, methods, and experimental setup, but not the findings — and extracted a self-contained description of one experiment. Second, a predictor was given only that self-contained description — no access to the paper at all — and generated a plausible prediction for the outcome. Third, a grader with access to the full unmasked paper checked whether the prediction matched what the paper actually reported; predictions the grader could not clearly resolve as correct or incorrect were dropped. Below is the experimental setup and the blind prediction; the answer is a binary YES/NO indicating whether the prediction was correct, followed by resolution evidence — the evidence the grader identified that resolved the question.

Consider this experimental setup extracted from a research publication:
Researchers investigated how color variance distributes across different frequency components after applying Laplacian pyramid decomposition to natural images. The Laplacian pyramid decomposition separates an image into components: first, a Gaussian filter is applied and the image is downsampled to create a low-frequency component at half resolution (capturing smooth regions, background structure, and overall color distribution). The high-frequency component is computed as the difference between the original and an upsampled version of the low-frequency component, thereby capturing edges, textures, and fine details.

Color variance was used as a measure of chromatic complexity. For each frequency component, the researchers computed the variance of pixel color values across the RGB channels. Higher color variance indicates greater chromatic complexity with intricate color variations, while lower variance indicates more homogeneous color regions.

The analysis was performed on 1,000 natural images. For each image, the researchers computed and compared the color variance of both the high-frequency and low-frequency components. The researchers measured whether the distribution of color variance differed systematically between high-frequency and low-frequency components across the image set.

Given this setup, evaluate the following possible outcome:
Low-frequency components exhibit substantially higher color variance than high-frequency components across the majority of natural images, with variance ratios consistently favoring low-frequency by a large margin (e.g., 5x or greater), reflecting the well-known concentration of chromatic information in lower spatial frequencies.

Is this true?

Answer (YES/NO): NO